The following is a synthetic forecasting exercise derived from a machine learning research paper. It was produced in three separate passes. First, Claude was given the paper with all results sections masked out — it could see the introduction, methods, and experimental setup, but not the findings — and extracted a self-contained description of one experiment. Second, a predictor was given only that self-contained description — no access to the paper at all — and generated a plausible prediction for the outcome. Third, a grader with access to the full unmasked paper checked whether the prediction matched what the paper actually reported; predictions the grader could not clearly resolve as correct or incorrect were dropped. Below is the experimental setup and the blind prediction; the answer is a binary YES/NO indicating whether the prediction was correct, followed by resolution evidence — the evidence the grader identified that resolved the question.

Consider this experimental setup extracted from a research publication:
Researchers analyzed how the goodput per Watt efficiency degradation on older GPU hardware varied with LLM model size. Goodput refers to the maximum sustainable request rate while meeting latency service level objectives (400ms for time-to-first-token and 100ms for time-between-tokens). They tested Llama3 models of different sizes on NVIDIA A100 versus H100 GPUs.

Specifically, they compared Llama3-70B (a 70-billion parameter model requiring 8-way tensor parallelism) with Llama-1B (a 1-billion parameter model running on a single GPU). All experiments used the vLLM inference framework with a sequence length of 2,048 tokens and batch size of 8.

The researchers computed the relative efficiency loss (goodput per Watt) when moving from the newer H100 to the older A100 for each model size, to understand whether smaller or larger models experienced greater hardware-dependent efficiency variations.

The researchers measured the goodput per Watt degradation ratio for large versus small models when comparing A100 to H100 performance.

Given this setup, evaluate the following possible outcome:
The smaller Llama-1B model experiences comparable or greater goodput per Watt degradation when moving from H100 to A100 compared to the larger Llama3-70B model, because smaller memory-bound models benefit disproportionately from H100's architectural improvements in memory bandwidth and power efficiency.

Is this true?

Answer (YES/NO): NO